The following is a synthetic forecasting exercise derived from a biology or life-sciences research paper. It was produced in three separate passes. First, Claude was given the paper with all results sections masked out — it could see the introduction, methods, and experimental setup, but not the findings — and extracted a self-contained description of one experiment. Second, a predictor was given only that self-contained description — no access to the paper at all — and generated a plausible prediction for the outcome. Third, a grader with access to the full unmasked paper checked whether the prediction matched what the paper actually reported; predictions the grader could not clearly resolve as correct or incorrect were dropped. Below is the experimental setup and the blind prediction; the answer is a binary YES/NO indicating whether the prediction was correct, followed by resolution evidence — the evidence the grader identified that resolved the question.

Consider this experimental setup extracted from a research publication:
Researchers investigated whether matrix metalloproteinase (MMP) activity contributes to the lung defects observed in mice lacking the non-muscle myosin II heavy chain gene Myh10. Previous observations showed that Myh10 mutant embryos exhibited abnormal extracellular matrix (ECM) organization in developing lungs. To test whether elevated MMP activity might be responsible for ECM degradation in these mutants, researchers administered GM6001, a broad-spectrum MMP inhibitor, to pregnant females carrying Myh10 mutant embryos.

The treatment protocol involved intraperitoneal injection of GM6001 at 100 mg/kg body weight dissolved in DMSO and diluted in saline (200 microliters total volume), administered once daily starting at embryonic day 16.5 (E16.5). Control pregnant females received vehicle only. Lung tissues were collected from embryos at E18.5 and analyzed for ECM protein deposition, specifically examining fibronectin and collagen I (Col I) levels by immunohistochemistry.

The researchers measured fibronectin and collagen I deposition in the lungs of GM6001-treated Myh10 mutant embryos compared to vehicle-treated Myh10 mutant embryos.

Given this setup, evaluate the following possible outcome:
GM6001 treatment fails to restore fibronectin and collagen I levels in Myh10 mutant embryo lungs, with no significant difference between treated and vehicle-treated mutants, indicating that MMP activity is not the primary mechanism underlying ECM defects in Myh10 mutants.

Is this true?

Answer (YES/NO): NO